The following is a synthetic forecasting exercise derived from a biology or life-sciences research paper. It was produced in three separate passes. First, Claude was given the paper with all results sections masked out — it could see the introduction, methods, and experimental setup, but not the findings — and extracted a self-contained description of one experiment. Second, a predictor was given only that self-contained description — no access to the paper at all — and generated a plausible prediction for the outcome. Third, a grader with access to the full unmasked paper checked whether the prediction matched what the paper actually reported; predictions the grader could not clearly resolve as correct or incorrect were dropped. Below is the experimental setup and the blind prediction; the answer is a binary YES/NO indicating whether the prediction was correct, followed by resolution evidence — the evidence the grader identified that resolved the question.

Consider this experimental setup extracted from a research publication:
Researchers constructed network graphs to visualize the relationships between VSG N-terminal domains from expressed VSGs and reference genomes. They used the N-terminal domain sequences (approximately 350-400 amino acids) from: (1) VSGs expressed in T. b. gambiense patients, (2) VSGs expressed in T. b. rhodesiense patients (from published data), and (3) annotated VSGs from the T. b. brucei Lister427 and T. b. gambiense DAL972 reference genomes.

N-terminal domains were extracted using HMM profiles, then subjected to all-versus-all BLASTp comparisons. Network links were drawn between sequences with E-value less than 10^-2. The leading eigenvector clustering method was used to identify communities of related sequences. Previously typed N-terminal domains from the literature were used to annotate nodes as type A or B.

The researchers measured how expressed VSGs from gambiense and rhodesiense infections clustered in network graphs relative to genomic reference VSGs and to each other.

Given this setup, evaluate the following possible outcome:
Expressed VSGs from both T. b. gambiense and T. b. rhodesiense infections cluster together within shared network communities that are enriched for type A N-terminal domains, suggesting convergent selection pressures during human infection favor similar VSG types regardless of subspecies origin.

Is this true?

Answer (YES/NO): NO